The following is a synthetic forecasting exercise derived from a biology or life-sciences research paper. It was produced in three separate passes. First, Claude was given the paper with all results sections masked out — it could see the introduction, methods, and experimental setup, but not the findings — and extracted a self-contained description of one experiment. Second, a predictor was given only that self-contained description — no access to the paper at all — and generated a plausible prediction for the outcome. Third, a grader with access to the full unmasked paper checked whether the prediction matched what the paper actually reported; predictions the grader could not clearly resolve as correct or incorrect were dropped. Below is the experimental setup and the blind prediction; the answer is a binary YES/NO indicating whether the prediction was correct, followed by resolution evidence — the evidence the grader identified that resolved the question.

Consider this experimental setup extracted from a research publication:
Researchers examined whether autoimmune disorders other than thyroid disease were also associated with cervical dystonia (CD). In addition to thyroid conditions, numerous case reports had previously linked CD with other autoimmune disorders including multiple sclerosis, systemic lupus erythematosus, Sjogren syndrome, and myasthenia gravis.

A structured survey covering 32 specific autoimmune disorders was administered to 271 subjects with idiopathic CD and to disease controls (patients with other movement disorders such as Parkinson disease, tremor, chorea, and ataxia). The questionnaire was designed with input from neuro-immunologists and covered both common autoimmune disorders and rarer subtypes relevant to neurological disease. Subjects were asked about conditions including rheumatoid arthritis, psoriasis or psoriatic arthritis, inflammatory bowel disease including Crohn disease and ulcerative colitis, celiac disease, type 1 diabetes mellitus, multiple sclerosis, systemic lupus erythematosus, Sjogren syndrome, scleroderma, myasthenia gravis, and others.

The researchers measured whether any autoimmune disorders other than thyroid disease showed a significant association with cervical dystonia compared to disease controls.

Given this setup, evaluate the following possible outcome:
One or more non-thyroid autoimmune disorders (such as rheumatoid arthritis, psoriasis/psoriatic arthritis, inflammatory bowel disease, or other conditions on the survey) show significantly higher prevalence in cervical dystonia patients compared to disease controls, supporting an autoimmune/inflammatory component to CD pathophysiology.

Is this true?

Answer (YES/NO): NO